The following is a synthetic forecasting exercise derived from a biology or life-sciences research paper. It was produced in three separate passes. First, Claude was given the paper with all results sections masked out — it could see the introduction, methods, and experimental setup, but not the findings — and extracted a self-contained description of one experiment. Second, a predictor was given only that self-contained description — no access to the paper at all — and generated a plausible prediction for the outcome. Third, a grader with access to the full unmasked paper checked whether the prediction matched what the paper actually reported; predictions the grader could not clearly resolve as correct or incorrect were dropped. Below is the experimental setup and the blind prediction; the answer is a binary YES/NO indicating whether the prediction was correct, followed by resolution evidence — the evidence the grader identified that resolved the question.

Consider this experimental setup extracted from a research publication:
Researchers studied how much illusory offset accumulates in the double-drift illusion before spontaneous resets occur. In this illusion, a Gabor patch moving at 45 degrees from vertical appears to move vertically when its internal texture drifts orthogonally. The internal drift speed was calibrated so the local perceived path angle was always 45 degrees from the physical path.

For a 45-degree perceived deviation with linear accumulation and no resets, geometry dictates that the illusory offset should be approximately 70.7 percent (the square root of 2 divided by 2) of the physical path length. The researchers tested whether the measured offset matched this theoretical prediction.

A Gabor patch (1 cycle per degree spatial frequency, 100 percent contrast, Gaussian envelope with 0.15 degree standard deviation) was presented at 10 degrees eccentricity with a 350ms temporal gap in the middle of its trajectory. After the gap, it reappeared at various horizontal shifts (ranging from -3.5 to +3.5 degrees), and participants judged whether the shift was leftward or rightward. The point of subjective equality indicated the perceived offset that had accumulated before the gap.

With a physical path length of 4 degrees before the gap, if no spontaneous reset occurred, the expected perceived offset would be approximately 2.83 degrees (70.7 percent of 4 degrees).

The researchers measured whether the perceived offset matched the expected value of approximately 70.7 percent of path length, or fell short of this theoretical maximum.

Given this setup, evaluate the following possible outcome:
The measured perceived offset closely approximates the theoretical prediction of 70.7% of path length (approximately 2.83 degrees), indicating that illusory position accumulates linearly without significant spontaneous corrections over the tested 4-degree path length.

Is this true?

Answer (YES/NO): NO